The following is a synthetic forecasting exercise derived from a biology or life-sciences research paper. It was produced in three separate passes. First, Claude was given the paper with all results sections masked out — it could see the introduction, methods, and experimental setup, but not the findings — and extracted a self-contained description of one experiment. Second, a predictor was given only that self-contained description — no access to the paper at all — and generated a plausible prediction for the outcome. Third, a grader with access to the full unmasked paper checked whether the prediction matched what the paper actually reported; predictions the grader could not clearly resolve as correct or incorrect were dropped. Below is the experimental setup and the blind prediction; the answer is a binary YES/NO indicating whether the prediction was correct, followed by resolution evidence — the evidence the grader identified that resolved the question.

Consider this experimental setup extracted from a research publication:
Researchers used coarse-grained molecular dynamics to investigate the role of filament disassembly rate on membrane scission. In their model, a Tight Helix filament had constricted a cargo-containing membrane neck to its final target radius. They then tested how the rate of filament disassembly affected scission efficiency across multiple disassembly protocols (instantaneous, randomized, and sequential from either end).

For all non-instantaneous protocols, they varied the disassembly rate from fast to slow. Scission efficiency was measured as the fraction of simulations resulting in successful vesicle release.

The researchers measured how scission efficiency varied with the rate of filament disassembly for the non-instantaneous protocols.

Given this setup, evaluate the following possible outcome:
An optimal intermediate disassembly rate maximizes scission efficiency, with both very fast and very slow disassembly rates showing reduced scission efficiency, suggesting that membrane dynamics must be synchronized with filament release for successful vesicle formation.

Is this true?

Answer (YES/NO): NO